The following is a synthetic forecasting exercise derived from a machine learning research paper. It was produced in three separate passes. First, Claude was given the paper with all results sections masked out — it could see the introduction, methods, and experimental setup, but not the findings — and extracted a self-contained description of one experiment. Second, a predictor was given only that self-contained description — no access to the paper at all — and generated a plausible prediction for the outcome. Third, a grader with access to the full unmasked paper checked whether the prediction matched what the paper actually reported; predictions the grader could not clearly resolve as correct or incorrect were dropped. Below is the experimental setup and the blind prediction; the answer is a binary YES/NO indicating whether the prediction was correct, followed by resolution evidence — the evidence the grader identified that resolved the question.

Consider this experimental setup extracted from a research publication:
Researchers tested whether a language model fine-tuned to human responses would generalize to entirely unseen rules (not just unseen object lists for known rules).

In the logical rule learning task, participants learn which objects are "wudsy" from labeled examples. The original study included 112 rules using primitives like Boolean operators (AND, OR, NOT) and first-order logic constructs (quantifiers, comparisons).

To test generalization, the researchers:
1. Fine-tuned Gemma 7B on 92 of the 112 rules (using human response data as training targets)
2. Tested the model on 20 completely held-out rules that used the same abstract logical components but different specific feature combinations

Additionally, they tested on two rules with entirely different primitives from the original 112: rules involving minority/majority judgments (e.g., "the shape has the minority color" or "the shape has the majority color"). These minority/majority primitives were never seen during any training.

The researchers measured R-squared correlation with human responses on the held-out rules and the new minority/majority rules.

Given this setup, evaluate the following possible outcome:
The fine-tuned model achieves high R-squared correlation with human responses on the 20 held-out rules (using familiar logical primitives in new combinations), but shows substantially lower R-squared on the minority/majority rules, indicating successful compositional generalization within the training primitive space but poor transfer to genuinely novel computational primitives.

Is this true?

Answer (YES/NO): YES